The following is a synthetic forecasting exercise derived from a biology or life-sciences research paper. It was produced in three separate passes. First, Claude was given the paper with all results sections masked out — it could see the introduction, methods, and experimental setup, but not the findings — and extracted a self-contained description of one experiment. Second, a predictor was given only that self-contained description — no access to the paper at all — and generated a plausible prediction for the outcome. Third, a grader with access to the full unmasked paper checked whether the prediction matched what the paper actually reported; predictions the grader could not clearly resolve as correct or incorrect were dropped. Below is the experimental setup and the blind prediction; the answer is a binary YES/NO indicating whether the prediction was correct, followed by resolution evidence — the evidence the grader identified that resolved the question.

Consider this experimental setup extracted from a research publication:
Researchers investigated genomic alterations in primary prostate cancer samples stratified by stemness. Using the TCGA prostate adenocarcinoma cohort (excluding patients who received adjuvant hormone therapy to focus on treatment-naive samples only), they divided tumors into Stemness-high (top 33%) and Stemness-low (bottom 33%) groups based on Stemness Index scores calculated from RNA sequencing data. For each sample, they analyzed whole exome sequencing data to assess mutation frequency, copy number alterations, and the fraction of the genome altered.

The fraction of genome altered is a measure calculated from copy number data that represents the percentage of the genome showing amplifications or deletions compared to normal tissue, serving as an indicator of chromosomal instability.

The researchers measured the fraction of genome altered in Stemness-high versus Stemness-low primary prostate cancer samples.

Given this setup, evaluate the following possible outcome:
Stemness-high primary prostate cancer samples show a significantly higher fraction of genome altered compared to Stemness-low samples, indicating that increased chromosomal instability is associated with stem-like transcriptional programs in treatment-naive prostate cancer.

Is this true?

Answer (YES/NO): YES